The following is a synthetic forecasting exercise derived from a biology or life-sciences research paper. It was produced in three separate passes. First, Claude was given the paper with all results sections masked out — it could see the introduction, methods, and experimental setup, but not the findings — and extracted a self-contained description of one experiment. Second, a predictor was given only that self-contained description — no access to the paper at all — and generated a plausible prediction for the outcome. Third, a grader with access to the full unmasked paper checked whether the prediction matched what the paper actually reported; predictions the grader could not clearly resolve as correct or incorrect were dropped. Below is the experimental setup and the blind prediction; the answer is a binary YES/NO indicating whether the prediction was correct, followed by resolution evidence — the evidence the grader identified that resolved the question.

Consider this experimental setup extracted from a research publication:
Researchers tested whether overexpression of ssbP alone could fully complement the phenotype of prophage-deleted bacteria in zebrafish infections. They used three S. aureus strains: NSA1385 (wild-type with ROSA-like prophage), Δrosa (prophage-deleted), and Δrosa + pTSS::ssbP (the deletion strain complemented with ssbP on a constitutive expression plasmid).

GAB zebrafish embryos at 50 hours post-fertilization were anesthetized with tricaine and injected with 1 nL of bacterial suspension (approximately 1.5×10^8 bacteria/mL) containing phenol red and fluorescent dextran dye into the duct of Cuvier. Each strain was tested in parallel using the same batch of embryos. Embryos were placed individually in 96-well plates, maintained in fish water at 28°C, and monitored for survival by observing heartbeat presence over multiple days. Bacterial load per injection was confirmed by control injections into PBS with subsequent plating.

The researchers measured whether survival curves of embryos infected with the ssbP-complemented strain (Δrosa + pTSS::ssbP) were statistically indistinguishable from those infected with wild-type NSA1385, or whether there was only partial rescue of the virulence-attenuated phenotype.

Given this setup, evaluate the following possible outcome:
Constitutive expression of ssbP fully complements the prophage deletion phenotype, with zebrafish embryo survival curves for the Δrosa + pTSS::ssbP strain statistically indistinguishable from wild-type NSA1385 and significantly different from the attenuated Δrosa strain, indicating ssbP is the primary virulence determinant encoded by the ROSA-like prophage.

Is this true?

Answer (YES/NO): YES